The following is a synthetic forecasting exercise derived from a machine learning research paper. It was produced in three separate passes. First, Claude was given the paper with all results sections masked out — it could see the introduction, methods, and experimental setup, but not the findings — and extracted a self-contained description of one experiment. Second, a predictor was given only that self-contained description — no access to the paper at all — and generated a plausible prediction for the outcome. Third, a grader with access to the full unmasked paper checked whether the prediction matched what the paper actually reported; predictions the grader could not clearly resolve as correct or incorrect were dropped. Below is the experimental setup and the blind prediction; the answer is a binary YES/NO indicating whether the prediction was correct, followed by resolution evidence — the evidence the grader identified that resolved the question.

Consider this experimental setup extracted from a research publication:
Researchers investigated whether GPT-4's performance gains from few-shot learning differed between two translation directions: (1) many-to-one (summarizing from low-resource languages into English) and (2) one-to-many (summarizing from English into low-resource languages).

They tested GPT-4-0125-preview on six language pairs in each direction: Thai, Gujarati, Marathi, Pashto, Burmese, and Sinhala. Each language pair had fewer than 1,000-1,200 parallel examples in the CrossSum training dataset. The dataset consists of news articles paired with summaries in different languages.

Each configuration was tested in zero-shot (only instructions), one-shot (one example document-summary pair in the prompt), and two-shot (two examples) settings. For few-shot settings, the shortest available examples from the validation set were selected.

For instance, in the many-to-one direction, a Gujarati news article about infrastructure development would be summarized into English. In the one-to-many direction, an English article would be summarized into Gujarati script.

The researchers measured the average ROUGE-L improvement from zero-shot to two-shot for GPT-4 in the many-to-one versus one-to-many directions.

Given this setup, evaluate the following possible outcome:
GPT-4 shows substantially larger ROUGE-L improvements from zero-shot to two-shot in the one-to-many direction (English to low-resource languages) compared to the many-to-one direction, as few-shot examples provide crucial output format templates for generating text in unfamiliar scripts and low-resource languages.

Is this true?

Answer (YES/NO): NO